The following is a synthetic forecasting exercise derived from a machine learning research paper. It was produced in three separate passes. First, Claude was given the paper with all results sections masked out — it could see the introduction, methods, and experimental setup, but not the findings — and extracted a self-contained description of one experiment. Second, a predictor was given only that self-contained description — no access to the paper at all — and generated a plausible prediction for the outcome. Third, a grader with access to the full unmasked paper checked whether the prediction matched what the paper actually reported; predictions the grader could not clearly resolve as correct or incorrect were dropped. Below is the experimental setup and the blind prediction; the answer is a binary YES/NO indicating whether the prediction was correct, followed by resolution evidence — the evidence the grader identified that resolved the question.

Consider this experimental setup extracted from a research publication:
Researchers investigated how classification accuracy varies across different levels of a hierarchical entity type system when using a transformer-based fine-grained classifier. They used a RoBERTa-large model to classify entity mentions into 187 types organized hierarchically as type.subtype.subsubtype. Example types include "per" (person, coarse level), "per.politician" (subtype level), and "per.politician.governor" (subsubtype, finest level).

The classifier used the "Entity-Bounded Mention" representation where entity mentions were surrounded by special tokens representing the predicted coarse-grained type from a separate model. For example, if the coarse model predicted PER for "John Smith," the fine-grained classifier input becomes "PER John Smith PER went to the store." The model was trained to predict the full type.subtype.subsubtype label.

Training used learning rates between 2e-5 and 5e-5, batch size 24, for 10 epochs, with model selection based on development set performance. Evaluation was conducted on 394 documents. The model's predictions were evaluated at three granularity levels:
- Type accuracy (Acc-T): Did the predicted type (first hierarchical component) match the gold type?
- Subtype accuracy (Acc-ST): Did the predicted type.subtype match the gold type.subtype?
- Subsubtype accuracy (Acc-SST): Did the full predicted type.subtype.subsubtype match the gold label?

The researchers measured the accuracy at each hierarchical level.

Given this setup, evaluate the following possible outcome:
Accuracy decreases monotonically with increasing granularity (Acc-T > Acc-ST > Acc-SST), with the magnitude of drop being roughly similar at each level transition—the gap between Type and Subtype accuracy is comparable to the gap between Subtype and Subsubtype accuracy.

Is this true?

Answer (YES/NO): NO